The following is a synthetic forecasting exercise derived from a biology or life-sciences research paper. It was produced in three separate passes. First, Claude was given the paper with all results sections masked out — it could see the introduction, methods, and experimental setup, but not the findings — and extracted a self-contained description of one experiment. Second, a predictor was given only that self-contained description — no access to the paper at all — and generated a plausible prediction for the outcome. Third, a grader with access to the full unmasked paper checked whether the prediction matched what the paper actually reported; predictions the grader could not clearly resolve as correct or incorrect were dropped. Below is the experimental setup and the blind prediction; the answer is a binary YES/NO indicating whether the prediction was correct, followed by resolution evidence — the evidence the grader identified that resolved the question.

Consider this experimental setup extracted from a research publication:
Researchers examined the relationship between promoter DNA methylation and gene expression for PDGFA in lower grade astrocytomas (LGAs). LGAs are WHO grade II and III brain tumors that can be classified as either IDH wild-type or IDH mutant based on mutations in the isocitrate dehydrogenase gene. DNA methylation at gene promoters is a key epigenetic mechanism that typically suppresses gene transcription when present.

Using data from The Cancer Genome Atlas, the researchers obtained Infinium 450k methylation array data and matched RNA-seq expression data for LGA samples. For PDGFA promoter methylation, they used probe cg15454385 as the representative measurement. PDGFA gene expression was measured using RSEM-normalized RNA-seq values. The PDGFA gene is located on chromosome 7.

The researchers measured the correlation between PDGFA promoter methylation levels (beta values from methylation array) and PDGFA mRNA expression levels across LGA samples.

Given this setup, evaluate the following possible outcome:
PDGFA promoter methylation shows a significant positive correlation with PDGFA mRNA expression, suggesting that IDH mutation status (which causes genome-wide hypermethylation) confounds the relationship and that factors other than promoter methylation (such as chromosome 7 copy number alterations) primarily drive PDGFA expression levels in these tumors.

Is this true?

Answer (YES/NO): NO